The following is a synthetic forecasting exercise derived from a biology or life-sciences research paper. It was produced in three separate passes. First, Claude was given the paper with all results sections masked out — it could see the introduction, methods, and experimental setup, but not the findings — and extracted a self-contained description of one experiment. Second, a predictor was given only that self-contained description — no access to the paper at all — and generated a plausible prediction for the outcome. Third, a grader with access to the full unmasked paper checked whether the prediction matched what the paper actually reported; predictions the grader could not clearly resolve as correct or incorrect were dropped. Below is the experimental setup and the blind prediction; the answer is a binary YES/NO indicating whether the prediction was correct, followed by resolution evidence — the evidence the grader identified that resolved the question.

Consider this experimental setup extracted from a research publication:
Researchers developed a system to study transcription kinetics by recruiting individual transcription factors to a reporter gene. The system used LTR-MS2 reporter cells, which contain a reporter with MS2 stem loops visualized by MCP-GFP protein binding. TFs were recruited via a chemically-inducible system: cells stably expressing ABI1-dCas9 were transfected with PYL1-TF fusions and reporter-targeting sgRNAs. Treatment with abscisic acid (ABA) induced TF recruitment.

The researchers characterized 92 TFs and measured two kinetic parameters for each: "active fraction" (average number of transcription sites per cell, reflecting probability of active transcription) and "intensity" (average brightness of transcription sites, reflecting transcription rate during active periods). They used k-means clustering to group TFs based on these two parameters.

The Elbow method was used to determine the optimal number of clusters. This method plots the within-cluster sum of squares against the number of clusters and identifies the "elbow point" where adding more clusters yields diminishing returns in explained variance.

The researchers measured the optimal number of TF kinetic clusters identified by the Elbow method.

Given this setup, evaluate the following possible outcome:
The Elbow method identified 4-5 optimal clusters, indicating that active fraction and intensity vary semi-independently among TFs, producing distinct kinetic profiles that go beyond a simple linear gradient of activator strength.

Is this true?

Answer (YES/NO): YES